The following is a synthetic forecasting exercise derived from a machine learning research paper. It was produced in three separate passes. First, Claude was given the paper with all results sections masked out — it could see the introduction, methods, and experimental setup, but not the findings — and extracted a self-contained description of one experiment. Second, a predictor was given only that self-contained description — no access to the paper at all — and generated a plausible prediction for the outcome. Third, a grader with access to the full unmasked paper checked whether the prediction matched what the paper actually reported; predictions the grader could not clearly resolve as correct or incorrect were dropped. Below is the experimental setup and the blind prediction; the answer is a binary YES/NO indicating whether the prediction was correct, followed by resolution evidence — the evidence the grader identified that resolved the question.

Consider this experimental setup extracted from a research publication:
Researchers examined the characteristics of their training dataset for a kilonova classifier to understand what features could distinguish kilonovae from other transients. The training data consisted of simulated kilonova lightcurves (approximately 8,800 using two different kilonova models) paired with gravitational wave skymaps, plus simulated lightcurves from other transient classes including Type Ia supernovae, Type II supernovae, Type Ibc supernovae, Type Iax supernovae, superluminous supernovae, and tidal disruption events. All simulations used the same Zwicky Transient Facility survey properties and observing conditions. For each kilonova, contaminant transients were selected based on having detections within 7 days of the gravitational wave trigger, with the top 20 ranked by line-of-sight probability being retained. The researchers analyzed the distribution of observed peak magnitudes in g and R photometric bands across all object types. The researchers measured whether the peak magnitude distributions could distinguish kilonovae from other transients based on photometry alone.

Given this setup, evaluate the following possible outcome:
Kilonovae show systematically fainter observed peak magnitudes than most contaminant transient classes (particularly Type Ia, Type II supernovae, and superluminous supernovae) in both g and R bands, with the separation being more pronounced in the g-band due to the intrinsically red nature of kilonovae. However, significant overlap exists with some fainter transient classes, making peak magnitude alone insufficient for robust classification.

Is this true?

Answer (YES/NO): NO